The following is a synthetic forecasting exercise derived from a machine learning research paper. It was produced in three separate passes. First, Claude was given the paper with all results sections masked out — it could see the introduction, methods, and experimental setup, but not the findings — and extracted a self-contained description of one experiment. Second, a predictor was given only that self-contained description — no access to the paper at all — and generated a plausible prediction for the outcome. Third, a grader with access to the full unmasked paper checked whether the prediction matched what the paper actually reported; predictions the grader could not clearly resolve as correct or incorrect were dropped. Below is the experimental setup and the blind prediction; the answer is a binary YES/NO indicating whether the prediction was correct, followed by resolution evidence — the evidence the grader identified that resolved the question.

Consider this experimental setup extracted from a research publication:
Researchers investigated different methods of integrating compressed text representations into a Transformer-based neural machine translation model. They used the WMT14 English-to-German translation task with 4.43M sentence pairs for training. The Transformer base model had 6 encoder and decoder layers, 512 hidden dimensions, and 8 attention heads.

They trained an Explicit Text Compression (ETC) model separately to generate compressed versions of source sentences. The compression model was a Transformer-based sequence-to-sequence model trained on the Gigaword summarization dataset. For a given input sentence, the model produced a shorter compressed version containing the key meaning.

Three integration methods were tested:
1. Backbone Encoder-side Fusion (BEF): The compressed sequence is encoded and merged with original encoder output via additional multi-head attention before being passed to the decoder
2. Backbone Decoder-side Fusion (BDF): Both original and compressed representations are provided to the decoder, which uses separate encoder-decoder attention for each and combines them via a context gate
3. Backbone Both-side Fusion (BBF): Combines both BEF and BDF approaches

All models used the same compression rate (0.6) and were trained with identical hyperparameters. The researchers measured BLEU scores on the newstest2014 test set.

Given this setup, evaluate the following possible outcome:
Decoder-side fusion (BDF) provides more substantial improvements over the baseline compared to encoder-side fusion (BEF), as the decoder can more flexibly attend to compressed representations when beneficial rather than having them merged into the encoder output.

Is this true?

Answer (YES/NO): YES